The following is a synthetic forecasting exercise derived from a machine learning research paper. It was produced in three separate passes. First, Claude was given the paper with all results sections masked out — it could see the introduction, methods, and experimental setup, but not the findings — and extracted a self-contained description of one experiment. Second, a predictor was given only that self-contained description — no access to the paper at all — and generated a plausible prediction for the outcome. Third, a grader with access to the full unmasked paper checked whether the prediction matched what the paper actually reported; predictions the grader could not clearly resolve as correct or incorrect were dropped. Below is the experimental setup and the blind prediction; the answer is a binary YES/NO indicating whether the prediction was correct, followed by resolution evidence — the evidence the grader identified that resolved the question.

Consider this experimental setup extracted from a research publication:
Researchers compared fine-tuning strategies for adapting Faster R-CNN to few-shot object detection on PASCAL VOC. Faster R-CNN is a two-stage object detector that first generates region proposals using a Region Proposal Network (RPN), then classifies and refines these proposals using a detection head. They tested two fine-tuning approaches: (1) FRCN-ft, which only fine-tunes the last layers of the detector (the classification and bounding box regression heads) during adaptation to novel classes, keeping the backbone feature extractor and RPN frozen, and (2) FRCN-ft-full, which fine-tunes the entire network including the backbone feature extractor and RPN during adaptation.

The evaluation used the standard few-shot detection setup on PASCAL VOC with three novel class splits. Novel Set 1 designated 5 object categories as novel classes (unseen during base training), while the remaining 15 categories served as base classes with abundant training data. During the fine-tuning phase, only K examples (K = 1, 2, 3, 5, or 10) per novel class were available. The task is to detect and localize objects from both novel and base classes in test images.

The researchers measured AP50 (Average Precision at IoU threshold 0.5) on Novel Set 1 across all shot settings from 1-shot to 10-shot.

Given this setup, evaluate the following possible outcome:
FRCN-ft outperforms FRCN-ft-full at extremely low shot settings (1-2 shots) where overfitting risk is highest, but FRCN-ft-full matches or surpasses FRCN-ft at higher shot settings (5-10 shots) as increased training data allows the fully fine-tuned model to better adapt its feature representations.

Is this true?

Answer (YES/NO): NO